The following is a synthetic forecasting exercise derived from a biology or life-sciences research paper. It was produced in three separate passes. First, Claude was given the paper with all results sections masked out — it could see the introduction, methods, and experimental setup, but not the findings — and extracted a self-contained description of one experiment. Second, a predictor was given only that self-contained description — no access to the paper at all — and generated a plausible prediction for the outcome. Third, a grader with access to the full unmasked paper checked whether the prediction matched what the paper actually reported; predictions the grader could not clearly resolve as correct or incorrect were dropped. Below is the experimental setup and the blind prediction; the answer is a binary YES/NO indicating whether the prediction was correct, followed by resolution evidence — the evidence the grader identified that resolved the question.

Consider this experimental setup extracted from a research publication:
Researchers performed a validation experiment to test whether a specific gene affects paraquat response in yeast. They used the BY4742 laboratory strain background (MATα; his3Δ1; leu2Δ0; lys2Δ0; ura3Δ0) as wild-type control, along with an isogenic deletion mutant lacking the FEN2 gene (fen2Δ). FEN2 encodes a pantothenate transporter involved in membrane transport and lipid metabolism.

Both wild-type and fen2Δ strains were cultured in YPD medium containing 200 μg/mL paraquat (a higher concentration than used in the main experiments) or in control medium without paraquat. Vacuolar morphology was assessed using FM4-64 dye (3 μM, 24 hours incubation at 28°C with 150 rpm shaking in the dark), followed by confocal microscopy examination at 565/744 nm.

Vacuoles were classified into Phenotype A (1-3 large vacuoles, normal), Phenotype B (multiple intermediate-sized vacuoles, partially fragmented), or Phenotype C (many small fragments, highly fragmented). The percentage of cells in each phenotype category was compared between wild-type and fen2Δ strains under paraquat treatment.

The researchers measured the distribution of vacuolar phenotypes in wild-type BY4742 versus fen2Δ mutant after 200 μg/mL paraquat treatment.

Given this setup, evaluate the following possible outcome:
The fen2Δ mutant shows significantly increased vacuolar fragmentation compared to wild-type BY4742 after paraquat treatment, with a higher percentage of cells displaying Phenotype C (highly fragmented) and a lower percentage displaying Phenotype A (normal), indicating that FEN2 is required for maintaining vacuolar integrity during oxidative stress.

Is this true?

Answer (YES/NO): YES